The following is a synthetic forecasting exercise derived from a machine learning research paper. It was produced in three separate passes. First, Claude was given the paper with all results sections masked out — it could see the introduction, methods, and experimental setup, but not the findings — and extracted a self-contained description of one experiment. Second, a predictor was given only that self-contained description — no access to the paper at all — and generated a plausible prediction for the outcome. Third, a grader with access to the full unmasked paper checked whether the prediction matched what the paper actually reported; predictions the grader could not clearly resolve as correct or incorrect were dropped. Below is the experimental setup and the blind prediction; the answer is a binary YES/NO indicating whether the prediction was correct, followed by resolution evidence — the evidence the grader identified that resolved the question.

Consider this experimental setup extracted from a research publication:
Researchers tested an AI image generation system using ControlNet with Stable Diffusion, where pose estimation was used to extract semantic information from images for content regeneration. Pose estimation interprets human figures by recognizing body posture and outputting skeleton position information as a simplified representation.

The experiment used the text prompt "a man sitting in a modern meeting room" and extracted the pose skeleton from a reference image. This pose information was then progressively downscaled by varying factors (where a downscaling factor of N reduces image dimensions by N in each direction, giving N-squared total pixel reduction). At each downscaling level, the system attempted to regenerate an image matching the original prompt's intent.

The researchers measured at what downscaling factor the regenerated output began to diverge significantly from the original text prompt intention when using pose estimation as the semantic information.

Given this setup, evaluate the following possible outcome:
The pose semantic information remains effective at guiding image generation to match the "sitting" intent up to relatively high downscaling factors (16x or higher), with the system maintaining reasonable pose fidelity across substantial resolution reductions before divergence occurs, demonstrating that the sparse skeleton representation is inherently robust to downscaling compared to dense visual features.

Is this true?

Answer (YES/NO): NO